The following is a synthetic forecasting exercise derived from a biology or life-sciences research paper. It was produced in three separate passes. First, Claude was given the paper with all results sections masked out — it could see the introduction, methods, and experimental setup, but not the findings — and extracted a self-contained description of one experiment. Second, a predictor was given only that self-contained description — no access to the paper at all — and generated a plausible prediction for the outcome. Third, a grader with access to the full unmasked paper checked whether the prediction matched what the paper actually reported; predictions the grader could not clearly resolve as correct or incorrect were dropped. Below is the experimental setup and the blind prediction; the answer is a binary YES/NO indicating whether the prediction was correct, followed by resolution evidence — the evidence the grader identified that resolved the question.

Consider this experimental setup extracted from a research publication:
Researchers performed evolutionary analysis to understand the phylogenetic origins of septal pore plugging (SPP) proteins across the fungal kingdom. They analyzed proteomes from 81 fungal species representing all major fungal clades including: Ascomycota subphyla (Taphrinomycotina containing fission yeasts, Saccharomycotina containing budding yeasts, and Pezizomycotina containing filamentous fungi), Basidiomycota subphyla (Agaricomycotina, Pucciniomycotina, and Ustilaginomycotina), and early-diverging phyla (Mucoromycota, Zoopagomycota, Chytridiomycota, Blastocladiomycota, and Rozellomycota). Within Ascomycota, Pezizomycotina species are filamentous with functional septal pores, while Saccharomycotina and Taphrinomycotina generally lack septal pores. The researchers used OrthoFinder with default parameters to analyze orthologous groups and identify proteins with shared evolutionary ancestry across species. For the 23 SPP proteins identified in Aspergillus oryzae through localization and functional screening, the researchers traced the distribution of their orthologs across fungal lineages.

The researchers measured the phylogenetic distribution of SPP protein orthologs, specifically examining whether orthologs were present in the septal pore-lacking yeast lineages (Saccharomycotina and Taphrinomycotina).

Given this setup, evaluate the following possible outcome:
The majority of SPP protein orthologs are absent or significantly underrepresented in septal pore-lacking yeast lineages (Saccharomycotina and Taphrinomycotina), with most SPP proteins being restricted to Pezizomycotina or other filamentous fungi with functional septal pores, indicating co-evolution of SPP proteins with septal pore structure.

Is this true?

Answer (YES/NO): NO